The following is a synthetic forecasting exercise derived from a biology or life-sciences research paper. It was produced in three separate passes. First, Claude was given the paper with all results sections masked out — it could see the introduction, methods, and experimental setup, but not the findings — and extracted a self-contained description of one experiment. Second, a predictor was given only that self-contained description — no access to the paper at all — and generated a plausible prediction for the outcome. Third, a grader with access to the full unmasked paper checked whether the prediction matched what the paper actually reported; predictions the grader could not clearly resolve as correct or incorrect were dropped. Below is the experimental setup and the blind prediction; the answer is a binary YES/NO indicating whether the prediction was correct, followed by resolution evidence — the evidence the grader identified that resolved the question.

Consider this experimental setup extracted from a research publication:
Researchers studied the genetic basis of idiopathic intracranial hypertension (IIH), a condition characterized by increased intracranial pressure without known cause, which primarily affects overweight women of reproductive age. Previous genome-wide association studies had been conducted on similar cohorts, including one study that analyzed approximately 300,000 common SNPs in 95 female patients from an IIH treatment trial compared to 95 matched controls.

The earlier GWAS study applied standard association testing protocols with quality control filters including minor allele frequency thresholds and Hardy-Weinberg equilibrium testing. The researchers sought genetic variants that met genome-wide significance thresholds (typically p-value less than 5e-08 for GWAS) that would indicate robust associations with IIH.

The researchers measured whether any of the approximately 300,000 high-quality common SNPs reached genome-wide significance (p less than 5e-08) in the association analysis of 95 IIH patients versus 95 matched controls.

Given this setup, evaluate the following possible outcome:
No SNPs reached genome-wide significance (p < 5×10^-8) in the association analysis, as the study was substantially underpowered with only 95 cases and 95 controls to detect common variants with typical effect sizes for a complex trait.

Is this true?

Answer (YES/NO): YES